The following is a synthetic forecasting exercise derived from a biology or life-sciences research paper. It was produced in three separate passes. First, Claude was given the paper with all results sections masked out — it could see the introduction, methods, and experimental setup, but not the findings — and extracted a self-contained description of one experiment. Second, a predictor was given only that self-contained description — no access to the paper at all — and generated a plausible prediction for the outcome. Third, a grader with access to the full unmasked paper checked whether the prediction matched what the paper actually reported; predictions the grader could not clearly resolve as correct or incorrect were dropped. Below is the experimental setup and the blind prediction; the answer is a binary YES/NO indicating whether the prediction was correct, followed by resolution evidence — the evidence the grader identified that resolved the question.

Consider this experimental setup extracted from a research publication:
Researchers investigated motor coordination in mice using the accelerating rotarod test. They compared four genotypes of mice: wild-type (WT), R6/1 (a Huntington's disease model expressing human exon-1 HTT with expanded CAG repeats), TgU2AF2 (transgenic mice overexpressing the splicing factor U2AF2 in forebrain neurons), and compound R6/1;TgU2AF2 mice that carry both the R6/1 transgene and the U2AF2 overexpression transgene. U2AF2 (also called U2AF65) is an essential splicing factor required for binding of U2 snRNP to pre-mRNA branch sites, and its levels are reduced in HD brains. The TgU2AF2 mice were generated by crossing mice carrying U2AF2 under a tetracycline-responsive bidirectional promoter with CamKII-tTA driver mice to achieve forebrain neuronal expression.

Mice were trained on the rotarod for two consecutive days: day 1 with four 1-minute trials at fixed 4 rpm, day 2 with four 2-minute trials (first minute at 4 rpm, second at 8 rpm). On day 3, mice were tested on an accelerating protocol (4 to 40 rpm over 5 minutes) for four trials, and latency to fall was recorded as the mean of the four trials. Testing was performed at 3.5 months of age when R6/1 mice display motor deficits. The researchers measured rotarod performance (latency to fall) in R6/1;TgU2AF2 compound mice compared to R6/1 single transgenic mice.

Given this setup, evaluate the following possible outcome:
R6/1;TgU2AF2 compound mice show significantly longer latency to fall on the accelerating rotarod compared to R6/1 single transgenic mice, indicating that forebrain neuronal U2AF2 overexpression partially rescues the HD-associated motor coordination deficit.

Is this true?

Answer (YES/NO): NO